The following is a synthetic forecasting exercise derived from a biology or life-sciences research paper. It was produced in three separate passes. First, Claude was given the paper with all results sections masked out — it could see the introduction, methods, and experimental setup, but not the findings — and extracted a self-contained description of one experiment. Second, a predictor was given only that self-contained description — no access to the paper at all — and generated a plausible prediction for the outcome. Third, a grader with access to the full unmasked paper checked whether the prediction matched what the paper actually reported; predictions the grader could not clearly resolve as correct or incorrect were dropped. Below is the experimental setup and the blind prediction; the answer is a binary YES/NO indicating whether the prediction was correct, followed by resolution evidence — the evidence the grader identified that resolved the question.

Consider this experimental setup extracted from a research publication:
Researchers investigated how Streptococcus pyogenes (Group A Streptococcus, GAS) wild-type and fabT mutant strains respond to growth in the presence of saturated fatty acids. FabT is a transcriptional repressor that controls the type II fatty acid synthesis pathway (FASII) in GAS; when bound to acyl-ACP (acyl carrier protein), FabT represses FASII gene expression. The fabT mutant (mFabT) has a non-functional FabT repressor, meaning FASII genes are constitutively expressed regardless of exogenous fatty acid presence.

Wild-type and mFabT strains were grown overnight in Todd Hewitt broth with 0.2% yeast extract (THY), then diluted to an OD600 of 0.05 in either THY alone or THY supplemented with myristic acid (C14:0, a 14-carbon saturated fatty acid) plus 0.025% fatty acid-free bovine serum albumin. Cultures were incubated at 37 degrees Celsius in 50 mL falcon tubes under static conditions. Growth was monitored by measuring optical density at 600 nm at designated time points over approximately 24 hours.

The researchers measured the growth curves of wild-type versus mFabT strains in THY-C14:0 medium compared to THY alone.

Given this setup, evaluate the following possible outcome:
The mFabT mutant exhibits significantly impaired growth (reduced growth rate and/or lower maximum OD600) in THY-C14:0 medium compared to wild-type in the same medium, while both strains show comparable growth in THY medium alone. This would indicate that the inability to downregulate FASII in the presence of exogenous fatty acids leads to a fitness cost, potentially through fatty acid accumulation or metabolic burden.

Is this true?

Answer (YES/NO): NO